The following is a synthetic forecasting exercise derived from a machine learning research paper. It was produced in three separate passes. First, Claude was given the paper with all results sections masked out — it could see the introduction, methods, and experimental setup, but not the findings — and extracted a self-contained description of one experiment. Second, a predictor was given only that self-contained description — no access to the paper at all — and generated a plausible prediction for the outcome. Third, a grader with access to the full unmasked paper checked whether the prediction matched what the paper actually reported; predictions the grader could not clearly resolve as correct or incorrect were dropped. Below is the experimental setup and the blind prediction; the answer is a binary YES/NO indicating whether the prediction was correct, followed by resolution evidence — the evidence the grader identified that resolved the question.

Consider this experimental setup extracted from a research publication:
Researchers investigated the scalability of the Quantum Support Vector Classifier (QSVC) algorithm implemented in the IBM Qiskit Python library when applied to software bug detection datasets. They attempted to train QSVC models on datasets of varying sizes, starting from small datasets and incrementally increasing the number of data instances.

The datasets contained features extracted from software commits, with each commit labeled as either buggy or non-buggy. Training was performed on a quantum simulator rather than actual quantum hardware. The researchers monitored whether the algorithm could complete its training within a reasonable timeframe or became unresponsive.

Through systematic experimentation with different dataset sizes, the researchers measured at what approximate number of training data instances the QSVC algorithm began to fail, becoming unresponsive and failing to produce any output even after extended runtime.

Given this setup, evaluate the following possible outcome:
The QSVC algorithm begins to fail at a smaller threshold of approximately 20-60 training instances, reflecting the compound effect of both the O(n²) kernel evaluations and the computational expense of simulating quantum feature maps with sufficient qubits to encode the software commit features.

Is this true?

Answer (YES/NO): NO